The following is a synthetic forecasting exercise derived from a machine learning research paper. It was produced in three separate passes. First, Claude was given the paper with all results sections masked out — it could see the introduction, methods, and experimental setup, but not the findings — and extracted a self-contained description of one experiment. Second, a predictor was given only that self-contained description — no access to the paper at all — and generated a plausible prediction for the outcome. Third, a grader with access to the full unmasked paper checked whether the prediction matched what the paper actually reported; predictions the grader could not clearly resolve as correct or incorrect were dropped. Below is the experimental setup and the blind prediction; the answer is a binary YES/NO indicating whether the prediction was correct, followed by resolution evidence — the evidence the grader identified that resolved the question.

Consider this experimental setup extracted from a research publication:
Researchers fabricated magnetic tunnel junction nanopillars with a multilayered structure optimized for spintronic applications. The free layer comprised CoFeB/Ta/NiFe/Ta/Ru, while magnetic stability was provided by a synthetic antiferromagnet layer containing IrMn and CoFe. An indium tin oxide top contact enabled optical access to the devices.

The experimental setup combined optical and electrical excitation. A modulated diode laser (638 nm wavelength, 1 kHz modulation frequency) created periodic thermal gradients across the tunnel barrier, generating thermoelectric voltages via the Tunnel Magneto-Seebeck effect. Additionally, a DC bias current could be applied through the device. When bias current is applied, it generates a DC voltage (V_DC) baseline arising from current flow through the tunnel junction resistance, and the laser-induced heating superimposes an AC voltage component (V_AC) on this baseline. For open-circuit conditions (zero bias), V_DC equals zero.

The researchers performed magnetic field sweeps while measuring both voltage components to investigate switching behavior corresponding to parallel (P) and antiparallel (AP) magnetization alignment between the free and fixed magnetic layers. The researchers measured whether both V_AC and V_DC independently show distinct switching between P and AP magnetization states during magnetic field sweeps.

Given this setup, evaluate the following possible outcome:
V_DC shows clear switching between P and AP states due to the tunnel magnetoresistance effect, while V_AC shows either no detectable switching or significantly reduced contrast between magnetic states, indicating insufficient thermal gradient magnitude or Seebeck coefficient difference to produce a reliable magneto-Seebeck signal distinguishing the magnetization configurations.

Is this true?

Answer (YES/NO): NO